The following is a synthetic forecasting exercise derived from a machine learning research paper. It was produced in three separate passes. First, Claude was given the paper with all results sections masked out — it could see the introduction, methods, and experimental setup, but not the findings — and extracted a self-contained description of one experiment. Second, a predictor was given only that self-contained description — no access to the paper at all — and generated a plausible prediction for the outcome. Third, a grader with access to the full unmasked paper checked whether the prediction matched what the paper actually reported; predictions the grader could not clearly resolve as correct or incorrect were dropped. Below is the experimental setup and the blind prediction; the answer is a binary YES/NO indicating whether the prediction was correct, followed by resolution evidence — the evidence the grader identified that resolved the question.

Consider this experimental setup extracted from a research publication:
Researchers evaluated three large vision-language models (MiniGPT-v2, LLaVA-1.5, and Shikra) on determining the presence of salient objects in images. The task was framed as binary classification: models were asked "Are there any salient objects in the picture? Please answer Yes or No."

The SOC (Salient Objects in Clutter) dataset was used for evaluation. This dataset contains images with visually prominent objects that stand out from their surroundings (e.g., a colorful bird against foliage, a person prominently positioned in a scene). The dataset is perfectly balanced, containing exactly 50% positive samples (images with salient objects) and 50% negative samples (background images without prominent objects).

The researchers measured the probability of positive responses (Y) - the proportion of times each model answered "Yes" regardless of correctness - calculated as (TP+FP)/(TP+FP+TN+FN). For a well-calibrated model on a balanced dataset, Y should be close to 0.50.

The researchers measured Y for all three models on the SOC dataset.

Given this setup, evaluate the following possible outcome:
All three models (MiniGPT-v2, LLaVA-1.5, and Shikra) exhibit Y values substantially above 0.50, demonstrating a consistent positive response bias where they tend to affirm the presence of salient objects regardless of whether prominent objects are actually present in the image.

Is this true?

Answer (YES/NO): YES